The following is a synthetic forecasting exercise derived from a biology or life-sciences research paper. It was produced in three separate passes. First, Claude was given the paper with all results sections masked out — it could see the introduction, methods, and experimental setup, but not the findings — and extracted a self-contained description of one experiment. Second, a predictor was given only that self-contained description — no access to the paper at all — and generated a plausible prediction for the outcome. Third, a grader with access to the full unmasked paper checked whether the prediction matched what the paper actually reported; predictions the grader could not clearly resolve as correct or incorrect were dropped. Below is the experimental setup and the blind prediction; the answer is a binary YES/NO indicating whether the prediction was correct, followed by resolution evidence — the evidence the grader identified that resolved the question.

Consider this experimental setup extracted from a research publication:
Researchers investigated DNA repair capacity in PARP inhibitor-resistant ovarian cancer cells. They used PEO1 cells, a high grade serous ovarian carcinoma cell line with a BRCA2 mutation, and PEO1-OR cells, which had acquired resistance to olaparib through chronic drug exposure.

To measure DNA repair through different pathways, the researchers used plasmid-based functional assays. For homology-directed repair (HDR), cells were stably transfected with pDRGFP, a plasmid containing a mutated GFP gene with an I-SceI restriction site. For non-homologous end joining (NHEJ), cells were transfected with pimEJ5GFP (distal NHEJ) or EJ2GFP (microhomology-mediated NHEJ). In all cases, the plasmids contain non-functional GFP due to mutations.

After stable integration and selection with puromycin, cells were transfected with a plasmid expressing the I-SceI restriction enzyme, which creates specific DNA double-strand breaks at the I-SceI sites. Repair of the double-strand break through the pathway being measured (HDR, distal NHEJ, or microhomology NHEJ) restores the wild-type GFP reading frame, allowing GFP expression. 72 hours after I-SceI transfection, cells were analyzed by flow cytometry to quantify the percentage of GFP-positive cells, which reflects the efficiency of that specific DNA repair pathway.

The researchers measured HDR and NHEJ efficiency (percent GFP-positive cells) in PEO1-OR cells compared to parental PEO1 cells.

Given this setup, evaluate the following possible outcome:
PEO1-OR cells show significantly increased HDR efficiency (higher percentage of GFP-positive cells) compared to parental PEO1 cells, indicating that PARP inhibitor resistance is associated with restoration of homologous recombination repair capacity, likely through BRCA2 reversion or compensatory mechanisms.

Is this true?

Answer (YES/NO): YES